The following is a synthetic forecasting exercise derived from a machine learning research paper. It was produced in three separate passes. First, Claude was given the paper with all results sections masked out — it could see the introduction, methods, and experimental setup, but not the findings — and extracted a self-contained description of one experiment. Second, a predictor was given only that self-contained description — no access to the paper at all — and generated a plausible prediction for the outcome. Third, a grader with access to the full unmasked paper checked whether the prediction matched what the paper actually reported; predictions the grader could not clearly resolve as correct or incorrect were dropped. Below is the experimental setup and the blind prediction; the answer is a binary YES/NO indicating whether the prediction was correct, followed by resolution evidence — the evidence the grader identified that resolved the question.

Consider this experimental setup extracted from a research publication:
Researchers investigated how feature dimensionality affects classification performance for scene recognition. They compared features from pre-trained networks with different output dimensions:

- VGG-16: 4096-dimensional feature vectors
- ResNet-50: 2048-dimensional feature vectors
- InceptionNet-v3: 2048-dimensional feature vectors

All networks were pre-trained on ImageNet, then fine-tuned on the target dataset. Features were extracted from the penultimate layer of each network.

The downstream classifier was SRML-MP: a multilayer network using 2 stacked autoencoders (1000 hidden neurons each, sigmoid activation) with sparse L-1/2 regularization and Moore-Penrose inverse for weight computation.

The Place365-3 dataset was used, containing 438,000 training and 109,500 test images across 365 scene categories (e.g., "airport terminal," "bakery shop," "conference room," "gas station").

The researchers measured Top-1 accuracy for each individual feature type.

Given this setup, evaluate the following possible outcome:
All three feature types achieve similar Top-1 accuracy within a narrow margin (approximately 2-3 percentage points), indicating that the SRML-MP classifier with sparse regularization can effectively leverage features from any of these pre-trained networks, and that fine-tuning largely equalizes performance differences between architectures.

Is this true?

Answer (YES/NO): NO